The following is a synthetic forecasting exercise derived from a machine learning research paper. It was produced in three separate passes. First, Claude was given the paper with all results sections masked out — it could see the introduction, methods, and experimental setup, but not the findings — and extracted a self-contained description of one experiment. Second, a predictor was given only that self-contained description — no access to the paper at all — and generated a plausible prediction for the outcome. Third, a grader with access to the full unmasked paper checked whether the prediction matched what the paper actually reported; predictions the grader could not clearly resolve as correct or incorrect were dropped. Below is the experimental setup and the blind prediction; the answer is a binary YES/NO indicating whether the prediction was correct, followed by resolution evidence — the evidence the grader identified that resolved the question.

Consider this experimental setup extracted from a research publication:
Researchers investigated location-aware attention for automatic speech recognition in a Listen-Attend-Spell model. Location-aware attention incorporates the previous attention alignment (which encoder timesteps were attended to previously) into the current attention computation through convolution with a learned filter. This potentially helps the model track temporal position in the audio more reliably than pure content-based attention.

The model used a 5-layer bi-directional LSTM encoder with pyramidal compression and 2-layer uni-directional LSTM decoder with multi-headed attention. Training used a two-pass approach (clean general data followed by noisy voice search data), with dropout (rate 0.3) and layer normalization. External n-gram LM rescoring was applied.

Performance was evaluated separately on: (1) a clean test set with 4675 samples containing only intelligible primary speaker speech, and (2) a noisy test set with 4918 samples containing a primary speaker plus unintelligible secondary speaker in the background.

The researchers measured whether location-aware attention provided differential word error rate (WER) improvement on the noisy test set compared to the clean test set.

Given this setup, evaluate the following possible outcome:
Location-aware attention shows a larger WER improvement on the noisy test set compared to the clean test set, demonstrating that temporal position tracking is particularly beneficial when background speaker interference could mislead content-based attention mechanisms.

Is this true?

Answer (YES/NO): NO